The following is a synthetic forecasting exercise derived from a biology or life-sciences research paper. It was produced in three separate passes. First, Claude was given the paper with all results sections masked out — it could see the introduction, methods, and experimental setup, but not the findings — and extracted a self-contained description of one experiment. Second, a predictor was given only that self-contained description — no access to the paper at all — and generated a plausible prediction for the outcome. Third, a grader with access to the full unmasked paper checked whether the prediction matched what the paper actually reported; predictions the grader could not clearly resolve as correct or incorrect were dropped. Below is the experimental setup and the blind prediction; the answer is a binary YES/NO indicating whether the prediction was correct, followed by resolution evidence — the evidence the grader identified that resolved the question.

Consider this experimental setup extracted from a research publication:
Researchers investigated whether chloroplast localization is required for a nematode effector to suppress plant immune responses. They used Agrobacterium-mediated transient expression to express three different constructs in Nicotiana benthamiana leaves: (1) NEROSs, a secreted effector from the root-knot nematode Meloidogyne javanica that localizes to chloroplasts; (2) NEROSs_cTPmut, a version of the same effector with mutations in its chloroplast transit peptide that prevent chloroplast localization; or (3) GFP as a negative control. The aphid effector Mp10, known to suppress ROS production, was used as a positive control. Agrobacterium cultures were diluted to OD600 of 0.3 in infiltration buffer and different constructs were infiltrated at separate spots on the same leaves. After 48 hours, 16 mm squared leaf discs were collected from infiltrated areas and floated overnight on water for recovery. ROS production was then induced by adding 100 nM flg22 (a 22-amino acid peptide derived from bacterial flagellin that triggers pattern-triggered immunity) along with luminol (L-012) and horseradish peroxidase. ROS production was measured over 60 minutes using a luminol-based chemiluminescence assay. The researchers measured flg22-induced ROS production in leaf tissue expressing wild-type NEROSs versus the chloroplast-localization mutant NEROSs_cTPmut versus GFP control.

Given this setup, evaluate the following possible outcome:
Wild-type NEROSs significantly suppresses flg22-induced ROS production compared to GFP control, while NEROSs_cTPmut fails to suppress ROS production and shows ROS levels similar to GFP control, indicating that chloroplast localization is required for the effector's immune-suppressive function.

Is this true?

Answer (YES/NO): YES